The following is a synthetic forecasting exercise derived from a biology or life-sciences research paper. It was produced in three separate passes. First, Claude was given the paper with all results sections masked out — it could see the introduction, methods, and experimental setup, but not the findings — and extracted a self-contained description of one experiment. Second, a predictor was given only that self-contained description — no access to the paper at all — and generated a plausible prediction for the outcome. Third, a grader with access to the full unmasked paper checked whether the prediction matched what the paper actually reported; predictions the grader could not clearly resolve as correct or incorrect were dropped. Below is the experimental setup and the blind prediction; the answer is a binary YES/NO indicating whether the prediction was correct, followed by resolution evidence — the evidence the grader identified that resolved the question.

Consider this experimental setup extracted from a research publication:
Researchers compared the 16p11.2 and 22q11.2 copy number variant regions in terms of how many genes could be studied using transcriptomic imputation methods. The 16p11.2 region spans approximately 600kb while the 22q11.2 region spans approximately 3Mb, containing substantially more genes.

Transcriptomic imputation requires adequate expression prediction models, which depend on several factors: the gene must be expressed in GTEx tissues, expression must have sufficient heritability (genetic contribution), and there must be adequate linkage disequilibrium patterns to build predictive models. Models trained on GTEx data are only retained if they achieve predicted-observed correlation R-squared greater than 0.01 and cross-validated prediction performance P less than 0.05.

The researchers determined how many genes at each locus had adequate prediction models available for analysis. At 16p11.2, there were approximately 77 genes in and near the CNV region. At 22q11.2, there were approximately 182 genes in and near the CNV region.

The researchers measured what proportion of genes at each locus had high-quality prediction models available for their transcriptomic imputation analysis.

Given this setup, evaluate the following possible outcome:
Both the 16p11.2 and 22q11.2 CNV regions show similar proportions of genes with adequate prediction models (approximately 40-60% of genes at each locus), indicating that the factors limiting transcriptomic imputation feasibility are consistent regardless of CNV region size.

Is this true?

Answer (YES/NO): NO